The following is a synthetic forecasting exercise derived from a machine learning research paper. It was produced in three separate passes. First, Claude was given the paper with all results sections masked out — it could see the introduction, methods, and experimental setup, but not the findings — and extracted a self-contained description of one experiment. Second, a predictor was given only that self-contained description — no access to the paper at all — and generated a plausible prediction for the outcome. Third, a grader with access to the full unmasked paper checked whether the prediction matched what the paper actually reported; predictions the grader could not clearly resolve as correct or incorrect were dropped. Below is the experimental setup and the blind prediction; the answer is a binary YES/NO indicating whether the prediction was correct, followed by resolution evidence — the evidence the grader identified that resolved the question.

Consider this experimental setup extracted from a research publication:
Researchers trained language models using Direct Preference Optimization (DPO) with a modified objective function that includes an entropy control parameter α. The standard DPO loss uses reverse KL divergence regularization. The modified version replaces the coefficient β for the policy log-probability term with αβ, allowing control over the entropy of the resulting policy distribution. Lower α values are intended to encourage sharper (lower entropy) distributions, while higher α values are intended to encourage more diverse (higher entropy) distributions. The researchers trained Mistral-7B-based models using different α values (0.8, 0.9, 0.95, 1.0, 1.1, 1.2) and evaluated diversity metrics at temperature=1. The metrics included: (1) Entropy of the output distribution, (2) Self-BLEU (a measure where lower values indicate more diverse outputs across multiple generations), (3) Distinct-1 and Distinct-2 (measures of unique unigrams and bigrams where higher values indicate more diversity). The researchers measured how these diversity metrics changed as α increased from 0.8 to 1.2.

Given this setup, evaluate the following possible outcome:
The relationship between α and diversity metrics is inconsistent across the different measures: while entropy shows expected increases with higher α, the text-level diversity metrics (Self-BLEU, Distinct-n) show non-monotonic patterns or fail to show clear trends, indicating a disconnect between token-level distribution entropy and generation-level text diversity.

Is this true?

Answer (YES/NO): NO